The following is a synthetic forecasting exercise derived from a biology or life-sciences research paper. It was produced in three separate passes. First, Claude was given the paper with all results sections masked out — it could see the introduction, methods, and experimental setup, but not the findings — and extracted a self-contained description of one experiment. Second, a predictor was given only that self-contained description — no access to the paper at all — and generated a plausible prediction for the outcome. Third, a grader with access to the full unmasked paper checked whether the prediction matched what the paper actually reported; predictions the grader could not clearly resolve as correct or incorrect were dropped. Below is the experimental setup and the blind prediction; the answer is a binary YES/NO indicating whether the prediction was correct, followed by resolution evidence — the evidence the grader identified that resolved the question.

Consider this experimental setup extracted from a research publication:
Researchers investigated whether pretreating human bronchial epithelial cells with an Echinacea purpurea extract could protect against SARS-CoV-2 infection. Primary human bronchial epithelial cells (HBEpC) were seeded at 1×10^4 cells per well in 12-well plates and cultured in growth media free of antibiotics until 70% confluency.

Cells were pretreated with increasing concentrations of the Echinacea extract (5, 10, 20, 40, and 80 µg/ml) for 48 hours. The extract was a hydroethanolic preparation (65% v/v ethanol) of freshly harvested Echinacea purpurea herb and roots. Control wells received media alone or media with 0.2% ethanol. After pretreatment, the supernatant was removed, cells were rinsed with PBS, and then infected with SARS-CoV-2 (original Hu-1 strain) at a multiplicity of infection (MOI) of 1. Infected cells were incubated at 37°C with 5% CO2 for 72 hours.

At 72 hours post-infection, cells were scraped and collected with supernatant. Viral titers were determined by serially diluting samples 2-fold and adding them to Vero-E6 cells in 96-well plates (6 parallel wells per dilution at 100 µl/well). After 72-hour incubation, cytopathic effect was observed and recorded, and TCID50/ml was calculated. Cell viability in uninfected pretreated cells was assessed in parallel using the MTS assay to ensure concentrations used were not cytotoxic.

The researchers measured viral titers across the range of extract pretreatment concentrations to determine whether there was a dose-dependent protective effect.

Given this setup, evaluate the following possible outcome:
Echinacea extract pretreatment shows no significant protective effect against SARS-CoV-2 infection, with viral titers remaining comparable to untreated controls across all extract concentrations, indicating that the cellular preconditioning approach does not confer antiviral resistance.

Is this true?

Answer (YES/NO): NO